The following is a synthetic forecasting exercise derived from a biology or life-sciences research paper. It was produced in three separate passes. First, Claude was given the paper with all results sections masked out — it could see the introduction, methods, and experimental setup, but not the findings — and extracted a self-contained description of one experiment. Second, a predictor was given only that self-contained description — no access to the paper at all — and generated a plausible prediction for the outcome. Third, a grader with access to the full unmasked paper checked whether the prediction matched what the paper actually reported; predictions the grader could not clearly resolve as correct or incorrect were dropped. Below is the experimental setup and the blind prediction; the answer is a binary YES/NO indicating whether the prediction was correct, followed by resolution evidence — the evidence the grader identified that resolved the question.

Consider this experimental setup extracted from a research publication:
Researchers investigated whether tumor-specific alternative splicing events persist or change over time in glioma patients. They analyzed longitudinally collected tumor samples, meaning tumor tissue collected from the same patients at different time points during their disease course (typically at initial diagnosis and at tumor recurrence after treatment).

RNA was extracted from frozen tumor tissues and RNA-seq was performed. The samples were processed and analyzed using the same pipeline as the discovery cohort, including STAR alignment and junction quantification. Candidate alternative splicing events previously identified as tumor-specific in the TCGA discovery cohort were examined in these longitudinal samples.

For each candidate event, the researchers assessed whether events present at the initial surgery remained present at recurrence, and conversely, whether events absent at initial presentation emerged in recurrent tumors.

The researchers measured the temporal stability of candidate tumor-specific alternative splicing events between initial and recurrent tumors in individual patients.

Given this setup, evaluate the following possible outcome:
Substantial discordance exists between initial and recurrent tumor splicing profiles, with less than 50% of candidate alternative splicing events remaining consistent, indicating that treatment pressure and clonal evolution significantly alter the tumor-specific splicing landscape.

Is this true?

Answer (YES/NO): YES